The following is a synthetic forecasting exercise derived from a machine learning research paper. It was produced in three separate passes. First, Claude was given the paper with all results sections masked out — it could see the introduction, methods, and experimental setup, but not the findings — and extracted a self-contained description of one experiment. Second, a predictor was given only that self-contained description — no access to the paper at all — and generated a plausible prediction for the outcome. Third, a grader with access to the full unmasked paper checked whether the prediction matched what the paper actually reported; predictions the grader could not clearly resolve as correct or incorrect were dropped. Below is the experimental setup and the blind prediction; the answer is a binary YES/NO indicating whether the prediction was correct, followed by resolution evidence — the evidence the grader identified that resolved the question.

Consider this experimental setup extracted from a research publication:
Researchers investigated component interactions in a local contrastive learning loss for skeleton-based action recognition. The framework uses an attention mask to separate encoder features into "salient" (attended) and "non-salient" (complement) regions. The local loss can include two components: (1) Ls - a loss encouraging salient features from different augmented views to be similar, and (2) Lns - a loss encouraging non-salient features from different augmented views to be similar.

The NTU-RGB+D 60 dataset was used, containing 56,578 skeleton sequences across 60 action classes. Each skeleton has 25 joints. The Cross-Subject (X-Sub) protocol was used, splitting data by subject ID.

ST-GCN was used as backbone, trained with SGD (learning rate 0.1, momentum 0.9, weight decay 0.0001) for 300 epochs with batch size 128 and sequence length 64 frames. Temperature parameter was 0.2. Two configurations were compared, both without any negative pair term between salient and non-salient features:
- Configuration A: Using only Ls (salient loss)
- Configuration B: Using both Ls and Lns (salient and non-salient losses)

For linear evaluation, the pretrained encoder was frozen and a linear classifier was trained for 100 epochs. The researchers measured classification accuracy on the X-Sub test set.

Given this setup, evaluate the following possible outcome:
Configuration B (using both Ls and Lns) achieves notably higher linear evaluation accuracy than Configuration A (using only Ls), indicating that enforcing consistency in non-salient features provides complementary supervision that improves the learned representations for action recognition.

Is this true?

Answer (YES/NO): YES